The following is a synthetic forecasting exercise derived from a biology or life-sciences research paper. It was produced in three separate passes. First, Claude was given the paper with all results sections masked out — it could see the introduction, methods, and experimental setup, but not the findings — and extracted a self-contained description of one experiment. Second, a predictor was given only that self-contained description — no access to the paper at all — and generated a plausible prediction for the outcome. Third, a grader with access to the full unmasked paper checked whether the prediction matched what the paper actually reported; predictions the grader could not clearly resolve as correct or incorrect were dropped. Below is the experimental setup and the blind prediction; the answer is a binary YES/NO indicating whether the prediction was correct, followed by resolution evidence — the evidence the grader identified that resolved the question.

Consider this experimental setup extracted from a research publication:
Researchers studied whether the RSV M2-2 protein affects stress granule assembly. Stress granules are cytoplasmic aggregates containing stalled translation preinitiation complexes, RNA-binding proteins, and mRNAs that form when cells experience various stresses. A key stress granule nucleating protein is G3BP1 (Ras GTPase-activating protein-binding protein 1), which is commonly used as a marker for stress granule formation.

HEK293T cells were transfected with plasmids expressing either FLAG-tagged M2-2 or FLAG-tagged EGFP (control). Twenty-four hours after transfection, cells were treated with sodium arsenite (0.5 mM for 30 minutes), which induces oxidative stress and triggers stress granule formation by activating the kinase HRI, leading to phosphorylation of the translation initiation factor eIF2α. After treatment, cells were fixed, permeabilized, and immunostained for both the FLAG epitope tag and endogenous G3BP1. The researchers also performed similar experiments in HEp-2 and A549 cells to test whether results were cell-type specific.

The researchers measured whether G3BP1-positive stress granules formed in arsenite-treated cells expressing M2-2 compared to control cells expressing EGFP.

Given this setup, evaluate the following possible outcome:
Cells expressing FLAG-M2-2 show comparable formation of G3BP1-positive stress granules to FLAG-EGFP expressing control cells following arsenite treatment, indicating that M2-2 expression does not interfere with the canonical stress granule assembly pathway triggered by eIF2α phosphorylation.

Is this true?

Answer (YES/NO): NO